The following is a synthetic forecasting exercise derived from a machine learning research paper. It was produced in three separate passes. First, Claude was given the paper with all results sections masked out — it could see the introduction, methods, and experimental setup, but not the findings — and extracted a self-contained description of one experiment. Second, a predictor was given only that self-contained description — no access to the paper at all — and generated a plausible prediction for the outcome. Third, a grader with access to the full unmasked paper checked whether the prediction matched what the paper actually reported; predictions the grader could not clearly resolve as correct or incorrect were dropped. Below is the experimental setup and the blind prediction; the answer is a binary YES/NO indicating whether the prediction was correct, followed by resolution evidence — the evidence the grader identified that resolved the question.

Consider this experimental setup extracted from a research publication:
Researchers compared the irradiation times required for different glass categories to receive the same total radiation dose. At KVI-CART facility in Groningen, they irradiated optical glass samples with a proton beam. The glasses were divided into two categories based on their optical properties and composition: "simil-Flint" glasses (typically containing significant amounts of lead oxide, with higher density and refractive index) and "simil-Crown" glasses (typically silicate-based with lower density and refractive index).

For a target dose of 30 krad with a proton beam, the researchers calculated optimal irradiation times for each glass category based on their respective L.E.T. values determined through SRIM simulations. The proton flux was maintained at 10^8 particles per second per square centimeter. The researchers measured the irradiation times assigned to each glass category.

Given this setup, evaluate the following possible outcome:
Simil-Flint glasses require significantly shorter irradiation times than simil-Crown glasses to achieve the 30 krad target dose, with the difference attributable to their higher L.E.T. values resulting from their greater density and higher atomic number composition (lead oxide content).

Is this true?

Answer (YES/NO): NO